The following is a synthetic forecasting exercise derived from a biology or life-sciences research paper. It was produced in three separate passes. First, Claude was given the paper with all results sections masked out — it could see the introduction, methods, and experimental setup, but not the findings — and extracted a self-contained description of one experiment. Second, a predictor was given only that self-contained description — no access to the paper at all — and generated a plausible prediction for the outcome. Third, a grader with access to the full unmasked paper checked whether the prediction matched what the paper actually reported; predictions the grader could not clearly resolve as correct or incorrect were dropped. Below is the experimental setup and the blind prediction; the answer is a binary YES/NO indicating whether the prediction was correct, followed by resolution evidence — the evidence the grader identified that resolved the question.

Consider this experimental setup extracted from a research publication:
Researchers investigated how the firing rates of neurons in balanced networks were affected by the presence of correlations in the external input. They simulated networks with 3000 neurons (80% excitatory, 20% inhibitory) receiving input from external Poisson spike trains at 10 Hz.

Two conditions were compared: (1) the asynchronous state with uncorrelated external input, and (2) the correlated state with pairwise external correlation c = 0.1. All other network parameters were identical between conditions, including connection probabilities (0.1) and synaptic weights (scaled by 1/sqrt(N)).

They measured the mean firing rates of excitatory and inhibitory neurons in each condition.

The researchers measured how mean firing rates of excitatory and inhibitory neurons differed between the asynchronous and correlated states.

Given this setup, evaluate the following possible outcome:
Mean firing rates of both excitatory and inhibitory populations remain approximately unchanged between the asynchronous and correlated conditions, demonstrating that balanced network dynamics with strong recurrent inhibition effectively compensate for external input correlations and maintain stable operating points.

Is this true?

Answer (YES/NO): YES